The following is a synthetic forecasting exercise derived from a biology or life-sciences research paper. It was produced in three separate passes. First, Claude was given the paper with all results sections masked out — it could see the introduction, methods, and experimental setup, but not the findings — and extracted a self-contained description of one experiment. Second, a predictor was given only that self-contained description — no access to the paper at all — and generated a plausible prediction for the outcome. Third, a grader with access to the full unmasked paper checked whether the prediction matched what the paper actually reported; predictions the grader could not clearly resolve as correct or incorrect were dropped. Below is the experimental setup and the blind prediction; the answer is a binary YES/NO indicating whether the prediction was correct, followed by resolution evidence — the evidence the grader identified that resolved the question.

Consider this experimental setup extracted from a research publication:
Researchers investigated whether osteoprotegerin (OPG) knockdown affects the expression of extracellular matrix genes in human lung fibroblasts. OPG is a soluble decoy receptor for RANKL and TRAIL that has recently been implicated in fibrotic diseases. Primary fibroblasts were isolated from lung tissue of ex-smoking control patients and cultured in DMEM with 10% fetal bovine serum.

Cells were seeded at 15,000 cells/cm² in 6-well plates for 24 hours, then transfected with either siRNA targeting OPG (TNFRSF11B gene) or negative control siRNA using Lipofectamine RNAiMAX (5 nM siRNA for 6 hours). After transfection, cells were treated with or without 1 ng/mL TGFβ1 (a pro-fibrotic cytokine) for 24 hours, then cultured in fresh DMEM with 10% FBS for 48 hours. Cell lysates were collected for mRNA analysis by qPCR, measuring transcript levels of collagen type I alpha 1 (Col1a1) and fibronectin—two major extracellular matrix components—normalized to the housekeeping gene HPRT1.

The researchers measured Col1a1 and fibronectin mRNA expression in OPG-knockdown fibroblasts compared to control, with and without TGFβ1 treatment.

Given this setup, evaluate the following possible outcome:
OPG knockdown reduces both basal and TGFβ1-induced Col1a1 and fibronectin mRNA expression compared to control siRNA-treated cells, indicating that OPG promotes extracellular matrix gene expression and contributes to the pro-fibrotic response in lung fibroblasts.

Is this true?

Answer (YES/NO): NO